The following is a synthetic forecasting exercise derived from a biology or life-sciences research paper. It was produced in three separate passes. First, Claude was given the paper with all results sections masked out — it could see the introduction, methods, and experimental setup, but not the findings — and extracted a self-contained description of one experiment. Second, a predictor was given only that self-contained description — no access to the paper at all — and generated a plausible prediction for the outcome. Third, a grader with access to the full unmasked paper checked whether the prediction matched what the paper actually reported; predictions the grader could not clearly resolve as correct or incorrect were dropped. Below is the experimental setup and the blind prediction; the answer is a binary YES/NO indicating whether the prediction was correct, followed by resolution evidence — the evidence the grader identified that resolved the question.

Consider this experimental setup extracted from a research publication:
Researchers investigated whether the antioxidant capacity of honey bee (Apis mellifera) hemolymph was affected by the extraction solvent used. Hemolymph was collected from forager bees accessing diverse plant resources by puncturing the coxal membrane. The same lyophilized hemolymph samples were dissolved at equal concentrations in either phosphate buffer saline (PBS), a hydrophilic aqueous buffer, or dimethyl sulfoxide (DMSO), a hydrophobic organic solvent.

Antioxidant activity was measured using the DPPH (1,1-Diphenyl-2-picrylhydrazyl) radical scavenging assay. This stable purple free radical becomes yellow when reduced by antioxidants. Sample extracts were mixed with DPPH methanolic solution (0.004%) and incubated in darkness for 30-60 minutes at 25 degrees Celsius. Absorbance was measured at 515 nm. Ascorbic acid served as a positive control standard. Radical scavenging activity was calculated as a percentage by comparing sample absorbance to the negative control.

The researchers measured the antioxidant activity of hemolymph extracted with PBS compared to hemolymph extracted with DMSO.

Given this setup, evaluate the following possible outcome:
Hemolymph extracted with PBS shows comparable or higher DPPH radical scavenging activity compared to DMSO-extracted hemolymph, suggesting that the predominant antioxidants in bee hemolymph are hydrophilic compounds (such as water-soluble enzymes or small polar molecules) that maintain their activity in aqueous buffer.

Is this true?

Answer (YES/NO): YES